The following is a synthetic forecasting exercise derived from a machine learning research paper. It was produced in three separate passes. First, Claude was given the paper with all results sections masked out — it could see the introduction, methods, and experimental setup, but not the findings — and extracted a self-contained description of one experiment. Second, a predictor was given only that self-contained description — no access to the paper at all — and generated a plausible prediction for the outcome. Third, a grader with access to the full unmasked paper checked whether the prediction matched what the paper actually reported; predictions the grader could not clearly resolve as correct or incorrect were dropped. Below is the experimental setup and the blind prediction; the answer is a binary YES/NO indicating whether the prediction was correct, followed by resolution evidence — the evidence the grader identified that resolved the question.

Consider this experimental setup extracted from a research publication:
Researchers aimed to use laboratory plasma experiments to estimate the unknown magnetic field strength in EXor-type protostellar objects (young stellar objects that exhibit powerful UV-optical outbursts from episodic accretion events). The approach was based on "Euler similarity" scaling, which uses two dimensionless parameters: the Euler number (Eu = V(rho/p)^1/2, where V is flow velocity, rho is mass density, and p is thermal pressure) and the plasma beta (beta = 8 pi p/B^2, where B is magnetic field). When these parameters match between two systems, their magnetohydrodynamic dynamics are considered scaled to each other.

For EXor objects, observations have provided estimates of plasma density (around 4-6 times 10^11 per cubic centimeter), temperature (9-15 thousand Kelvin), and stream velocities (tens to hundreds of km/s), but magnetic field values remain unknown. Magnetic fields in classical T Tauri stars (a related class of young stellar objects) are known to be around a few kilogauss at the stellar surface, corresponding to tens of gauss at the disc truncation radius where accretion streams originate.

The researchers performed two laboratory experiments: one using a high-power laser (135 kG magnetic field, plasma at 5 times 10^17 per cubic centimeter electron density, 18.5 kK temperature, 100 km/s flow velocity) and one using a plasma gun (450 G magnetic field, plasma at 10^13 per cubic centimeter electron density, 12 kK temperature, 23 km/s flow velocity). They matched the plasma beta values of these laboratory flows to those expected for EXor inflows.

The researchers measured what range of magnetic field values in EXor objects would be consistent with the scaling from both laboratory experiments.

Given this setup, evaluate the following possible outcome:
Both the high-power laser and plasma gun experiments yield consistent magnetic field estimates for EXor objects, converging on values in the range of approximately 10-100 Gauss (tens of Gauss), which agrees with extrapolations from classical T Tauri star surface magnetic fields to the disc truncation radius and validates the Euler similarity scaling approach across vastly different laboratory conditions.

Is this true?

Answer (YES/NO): NO